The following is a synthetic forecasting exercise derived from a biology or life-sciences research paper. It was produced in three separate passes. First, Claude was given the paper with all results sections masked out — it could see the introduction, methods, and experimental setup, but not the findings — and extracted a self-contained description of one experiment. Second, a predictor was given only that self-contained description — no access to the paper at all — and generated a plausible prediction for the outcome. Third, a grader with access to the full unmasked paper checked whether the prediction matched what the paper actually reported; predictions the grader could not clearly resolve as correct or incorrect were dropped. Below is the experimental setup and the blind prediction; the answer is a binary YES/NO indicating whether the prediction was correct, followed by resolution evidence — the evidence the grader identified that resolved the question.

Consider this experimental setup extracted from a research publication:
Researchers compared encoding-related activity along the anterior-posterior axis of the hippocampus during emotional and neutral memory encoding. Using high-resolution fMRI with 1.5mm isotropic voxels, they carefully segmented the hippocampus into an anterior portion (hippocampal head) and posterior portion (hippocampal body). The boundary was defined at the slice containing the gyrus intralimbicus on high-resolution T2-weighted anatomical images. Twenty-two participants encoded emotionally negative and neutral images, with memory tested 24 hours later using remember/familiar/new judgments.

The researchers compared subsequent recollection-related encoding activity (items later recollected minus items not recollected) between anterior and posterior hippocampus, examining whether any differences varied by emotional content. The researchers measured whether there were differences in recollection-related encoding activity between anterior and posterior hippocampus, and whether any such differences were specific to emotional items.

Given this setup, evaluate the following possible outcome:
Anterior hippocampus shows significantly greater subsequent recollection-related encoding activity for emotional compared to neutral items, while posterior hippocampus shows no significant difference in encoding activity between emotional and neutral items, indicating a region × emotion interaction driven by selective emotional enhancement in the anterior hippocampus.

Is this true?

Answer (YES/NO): NO